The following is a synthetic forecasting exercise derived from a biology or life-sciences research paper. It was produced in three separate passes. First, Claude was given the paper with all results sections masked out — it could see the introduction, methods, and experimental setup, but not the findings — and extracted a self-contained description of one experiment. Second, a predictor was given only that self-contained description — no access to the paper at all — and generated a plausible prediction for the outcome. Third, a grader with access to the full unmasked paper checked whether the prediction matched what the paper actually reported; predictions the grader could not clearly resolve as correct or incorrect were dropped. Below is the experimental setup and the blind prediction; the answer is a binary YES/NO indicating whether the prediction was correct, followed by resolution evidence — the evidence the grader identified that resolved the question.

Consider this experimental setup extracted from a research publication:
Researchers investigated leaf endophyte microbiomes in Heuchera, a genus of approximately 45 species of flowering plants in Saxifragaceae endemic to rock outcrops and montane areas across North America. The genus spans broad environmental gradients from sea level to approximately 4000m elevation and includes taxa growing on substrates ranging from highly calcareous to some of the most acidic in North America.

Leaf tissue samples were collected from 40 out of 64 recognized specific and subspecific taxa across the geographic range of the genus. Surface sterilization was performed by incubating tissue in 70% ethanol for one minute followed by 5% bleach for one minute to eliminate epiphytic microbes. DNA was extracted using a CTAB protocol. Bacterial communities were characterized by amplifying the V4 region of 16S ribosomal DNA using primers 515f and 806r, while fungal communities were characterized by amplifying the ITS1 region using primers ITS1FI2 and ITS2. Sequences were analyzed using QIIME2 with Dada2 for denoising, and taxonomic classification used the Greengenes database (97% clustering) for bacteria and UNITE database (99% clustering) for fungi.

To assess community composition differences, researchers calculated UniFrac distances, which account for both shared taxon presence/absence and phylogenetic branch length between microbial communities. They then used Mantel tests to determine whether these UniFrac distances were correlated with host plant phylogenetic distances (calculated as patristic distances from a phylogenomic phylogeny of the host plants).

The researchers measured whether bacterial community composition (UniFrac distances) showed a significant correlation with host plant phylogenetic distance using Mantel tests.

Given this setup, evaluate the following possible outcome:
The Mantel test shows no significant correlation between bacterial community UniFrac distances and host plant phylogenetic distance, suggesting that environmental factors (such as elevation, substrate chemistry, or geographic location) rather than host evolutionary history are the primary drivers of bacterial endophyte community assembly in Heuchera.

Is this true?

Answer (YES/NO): NO